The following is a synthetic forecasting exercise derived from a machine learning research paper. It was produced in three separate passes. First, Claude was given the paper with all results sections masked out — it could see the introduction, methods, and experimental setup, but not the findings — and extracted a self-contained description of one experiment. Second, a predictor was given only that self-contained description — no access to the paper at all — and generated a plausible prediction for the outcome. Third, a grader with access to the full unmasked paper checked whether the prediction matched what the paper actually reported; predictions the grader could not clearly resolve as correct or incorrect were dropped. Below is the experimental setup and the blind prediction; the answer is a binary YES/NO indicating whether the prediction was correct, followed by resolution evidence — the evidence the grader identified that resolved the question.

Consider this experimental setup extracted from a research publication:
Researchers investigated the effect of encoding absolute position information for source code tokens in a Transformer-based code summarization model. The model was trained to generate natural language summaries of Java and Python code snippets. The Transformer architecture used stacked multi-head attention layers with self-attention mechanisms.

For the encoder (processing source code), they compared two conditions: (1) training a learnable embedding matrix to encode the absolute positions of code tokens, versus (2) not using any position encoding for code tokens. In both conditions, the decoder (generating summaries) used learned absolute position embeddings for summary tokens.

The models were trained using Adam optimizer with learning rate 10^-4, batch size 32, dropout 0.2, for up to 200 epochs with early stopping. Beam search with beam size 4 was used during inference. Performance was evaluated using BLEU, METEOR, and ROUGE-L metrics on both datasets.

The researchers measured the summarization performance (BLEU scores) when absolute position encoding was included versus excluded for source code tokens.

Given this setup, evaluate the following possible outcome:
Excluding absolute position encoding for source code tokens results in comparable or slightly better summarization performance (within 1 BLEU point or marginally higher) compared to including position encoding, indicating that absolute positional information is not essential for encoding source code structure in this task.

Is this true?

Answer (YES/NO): YES